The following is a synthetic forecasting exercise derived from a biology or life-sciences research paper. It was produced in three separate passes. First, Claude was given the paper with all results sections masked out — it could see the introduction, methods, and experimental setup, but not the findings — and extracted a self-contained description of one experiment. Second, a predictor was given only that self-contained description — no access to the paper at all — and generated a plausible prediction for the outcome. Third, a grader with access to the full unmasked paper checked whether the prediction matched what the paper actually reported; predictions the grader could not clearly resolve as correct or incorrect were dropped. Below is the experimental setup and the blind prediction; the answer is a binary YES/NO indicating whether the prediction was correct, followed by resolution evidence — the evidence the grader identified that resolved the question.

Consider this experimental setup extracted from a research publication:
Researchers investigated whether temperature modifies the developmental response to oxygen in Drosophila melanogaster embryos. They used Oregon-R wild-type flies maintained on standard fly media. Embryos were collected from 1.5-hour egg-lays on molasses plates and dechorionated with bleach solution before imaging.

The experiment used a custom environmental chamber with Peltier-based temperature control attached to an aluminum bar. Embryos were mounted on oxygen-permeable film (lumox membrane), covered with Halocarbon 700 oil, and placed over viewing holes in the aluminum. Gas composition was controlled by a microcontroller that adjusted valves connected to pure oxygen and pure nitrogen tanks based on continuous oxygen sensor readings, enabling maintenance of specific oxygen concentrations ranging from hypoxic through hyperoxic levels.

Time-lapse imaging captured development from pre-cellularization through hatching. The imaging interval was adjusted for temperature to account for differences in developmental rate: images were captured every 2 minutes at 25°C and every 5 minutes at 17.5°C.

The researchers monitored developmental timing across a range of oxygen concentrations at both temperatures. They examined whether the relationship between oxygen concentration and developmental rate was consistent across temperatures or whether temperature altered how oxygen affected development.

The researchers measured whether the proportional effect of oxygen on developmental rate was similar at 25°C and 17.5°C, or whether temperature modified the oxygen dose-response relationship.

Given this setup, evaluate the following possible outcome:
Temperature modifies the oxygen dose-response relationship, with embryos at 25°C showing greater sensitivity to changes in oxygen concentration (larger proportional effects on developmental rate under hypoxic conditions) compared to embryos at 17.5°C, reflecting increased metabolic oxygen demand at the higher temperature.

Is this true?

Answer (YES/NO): YES